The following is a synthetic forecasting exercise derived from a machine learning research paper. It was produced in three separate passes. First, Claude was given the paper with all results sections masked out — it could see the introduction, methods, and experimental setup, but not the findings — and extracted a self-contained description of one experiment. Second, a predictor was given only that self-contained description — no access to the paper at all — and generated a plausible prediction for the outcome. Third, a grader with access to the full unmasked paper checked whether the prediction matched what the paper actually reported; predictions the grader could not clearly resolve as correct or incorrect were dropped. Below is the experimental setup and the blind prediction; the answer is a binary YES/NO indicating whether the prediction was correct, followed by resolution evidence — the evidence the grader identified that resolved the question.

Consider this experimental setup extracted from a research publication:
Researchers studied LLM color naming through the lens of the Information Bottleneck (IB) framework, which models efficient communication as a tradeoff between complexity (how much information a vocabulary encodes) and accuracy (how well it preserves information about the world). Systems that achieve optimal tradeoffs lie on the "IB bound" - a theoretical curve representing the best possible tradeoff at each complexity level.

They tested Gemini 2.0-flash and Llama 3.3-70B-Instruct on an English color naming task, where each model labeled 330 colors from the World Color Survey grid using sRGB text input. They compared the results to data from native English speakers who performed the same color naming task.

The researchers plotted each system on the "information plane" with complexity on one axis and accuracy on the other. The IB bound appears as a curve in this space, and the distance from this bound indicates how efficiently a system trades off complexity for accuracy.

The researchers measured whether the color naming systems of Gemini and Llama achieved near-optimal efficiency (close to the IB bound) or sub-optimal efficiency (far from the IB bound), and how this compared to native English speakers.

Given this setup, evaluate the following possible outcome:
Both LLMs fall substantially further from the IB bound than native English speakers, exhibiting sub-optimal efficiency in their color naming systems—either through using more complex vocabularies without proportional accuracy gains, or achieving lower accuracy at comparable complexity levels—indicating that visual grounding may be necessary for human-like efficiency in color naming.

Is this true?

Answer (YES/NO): NO